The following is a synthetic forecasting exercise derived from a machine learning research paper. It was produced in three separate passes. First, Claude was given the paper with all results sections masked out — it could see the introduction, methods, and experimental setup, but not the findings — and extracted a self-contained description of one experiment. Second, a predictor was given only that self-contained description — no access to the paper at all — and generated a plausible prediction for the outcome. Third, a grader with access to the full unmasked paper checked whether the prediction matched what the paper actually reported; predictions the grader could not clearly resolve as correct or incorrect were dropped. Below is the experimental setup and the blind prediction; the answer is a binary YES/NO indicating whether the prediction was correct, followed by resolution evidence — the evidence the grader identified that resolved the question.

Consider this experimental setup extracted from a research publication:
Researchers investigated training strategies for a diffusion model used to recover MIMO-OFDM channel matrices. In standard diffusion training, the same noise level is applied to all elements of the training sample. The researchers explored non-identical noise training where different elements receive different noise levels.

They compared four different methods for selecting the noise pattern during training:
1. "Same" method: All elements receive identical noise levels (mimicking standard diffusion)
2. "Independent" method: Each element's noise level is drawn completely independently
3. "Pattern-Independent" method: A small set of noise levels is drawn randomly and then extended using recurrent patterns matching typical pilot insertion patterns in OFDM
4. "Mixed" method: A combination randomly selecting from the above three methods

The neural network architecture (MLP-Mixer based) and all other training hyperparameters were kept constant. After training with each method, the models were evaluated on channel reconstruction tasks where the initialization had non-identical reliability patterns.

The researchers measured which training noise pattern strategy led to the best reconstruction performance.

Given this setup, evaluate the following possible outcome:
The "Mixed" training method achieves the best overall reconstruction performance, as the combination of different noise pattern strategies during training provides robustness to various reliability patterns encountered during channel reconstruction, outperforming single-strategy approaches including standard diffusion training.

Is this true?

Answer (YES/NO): YES